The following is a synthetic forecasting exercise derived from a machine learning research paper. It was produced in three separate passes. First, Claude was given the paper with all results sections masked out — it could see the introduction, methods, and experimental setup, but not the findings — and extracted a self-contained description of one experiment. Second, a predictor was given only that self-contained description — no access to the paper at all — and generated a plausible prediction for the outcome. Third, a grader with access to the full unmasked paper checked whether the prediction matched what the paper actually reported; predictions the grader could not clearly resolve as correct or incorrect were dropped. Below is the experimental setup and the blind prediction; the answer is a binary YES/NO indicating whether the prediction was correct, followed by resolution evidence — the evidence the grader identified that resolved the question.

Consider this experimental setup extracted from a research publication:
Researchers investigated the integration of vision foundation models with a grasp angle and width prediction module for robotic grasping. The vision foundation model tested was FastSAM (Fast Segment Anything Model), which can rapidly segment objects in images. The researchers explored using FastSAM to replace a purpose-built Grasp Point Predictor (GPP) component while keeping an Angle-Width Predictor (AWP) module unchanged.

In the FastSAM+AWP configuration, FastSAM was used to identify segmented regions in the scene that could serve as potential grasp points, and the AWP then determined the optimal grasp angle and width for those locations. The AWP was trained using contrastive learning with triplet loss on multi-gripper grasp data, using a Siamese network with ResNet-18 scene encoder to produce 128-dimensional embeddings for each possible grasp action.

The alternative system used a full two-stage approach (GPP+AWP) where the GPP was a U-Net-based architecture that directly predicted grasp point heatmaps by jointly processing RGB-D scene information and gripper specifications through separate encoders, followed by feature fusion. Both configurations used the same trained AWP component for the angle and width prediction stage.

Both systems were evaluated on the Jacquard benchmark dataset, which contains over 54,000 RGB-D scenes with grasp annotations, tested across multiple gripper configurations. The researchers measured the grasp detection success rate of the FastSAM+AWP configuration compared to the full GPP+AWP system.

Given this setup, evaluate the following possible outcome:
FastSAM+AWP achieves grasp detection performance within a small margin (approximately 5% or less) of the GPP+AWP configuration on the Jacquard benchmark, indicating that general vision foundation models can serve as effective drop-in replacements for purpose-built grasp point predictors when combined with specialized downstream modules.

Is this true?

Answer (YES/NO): YES